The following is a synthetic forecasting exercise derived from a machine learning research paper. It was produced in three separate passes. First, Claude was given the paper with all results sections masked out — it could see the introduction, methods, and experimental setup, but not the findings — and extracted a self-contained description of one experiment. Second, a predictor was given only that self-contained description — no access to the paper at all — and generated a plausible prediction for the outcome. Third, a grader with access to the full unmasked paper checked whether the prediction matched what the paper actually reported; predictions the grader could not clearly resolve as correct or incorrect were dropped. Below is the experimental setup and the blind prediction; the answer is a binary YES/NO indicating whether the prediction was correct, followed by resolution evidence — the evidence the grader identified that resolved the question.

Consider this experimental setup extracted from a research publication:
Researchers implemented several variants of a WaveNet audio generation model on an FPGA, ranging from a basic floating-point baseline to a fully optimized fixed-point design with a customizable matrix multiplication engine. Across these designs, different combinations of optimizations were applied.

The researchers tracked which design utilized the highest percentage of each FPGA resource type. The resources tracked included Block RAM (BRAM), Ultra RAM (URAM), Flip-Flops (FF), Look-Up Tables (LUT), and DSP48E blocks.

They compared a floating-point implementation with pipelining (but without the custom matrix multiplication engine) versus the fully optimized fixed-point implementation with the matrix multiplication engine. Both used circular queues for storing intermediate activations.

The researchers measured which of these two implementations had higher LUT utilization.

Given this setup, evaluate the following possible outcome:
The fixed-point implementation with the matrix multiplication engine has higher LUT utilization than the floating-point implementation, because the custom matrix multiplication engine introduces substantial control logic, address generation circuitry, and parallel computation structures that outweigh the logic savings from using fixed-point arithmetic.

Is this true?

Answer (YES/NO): YES